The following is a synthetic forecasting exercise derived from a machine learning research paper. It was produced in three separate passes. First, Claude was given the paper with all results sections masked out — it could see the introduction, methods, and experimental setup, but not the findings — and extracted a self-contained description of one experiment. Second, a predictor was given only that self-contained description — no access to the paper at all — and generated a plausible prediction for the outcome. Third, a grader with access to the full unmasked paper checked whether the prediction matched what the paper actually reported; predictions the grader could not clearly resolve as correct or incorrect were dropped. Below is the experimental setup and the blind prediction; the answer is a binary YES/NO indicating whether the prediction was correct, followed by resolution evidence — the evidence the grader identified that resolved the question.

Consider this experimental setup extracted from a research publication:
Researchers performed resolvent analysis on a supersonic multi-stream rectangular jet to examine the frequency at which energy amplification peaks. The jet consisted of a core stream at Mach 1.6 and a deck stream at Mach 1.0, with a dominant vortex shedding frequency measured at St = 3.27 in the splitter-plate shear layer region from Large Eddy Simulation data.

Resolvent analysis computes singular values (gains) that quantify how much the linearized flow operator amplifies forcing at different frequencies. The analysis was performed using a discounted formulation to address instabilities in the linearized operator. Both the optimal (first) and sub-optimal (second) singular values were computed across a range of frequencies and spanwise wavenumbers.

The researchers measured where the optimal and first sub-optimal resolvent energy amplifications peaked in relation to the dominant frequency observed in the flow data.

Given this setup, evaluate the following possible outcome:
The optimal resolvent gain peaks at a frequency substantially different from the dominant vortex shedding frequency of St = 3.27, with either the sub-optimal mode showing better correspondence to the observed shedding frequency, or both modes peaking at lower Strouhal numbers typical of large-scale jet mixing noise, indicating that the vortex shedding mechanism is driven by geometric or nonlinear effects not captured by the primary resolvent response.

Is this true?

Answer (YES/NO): NO